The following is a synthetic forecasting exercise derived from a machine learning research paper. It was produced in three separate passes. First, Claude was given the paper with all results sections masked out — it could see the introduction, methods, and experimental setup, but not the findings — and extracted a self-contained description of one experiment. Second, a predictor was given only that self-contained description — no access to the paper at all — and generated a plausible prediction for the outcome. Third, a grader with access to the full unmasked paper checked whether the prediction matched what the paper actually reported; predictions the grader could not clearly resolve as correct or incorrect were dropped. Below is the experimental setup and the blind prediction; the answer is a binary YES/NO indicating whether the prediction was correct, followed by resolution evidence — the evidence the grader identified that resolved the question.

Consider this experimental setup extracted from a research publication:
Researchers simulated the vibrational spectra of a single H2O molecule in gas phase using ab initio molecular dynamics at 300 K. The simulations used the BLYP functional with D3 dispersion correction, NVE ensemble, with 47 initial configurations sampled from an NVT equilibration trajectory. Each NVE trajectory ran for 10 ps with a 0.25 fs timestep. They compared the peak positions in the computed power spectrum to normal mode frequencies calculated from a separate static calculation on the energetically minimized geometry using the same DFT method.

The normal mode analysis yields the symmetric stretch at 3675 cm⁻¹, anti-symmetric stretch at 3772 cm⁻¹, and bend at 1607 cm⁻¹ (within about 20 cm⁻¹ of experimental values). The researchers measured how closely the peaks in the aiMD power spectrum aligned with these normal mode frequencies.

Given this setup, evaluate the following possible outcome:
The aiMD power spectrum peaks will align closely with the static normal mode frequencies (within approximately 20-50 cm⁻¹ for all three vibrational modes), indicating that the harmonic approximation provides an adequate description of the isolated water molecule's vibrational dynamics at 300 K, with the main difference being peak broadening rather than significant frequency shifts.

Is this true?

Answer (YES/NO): YES